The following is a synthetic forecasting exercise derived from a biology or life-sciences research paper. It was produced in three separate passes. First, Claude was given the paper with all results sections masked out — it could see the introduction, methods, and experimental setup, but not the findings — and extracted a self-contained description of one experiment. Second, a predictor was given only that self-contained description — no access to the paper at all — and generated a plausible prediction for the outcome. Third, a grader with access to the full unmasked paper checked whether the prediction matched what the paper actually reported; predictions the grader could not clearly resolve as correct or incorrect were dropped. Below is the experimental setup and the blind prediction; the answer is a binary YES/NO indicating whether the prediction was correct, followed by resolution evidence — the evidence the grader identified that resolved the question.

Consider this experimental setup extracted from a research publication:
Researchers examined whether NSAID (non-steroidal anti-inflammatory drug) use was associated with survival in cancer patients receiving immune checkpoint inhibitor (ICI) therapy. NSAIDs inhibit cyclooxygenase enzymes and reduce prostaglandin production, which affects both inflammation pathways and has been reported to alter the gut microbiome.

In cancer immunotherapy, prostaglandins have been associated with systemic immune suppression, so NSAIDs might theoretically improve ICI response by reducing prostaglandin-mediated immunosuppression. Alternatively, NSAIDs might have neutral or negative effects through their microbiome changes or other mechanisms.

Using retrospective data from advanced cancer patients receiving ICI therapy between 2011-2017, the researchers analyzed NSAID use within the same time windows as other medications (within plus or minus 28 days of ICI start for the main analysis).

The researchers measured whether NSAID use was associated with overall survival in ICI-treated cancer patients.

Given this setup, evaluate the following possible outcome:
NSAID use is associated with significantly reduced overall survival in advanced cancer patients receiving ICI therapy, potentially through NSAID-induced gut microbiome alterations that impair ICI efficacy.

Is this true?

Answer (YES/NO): NO